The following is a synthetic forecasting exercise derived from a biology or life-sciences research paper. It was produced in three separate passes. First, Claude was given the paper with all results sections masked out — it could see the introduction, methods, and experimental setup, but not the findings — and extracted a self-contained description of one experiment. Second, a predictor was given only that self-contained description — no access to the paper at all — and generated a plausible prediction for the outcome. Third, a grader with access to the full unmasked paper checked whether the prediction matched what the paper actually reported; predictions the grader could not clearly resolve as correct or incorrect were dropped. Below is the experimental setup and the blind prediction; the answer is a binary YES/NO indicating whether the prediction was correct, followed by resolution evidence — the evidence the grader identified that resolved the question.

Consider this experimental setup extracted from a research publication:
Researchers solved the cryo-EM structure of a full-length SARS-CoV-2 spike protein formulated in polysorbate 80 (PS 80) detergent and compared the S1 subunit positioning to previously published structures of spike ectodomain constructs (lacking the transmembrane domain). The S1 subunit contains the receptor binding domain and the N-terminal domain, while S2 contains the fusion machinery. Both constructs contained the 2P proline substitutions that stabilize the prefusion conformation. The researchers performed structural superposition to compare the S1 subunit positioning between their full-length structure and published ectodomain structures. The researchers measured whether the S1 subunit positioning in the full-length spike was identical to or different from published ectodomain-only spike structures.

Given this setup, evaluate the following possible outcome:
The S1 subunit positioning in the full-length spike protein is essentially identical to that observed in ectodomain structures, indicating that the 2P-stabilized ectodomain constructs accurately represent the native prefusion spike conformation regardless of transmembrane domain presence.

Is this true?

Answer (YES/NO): NO